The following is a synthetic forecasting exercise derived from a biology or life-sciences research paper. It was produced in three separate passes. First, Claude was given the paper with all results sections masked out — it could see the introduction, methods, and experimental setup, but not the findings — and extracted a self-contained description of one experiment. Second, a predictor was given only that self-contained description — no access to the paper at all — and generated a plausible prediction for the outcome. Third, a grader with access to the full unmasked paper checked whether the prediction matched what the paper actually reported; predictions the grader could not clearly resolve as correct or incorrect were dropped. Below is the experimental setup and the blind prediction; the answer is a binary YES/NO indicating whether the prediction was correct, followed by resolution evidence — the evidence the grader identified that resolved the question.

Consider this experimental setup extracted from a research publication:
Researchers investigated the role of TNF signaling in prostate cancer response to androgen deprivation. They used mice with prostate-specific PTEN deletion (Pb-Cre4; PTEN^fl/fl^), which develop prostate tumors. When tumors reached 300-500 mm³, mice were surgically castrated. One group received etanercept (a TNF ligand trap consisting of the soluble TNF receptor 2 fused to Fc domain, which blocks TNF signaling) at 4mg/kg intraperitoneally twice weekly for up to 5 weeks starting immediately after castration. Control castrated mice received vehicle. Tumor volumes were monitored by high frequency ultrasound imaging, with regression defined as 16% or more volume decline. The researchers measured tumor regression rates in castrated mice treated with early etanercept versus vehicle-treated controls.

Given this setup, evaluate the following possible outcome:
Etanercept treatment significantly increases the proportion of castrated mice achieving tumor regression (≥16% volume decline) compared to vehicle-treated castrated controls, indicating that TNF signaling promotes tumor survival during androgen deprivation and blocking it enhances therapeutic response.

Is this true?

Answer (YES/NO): NO